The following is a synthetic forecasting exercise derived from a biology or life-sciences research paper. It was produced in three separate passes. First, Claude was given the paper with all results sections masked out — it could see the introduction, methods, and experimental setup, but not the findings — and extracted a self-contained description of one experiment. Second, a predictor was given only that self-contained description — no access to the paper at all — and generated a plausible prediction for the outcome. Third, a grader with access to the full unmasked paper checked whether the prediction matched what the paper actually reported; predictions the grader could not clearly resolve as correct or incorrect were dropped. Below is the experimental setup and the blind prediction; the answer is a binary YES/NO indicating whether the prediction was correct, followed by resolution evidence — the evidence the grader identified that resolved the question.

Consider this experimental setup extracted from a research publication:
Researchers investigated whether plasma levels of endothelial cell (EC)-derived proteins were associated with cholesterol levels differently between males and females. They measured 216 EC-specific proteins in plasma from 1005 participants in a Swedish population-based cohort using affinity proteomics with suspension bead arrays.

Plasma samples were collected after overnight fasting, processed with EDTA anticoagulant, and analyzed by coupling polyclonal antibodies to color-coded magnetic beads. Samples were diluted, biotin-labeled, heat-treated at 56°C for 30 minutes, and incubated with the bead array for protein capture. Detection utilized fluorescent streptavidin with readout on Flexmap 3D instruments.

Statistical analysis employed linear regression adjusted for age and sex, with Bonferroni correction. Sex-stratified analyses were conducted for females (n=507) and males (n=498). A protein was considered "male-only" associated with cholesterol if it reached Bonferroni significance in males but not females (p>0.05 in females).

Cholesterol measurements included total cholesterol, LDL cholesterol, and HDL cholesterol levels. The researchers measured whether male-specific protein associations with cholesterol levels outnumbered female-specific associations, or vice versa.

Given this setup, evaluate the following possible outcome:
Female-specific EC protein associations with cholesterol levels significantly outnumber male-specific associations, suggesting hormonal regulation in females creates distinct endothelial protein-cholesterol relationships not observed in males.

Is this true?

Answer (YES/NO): NO